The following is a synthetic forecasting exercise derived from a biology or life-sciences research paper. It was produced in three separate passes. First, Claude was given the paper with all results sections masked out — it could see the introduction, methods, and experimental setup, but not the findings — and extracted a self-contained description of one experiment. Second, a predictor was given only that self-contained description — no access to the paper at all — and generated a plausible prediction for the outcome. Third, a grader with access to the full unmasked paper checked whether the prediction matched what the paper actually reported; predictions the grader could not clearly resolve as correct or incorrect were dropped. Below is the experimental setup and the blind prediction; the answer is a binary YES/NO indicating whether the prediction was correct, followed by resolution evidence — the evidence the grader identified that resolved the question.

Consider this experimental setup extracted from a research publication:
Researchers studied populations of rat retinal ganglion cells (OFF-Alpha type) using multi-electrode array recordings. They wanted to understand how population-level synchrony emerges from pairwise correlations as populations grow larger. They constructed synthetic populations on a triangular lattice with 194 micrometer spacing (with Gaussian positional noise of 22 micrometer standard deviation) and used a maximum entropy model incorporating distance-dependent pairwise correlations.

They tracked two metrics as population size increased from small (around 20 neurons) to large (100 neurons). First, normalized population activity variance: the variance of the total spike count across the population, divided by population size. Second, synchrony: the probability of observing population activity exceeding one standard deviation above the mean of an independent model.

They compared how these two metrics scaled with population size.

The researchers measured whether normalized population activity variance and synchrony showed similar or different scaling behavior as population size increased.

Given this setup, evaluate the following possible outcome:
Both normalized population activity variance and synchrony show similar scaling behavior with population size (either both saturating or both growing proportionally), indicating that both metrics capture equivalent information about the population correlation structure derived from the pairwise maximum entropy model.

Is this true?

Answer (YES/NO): YES